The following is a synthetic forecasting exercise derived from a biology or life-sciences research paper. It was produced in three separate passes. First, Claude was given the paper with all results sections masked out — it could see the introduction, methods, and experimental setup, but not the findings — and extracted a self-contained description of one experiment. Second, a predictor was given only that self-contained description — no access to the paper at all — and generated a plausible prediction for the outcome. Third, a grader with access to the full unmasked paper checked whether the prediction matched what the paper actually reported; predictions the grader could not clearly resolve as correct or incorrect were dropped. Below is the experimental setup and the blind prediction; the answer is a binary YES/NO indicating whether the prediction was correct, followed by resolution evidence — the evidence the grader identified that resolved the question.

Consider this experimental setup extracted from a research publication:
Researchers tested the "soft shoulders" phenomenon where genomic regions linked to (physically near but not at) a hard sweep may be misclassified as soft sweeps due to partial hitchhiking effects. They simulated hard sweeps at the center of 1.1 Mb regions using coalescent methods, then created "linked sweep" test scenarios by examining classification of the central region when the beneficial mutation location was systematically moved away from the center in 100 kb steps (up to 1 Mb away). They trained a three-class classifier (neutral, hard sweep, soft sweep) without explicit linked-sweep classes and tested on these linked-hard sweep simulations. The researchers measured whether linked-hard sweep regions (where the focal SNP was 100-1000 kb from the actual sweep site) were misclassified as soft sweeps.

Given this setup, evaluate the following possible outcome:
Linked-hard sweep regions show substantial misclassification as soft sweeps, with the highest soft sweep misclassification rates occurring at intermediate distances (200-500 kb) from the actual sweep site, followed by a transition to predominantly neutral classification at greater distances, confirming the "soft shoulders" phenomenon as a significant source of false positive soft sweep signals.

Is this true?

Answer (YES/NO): NO